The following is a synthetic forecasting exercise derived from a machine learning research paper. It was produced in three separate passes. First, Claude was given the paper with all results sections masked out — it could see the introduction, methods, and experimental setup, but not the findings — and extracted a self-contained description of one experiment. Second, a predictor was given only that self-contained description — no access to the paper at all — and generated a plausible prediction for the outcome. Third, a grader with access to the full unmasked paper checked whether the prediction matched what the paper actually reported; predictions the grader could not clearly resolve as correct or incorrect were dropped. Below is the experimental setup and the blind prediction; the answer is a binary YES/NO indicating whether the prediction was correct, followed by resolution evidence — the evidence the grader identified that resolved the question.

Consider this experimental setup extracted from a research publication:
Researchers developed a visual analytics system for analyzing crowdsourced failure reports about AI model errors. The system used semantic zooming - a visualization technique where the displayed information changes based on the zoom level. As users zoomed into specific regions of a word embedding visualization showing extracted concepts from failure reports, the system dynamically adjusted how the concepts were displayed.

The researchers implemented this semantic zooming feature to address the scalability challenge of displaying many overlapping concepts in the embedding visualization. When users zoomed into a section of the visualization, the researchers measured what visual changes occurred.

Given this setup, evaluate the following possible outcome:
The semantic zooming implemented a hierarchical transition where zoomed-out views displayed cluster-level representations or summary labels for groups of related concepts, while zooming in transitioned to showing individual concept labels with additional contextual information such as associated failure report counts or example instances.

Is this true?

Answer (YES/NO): NO